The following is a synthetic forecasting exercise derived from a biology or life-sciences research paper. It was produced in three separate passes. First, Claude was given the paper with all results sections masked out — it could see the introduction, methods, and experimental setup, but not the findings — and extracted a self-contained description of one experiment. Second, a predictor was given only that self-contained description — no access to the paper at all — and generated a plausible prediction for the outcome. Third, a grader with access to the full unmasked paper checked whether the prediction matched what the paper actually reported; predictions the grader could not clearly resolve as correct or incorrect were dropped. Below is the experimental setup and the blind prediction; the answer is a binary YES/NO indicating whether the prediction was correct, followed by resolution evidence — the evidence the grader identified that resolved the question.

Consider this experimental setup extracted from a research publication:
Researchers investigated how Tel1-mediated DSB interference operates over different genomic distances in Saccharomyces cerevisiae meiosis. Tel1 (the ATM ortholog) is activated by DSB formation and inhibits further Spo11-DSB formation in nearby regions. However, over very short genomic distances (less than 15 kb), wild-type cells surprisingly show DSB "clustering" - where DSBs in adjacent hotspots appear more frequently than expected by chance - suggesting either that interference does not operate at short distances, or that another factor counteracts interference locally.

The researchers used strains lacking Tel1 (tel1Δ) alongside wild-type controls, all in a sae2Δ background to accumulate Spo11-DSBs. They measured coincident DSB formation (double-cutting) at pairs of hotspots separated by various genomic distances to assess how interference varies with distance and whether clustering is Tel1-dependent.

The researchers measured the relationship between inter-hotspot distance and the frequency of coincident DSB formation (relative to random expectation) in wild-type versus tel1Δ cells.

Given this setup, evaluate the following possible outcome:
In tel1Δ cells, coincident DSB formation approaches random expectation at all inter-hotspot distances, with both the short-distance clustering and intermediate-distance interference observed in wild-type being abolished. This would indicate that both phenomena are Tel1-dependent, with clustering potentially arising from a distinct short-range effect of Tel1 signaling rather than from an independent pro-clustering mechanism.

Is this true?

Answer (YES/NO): NO